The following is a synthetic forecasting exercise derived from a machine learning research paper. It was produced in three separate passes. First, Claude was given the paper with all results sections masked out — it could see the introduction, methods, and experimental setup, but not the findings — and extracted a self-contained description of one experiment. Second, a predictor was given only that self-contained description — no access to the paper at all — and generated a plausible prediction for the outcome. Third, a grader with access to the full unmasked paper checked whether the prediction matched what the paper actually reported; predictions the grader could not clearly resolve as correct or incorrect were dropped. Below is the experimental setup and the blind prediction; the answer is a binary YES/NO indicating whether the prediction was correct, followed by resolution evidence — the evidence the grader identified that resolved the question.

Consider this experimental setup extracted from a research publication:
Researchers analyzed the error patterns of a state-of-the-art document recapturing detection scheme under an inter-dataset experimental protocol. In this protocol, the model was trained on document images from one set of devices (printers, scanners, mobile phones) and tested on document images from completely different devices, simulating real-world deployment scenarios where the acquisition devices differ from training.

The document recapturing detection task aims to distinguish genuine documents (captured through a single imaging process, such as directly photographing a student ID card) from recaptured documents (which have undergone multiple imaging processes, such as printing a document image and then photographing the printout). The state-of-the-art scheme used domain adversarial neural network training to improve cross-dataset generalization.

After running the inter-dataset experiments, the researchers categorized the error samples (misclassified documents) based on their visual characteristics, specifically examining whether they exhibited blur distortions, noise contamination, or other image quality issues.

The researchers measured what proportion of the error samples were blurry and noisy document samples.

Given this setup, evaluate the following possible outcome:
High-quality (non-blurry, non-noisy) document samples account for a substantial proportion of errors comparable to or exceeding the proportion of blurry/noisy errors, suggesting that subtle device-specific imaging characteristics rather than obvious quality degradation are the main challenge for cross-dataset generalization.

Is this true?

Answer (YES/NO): NO